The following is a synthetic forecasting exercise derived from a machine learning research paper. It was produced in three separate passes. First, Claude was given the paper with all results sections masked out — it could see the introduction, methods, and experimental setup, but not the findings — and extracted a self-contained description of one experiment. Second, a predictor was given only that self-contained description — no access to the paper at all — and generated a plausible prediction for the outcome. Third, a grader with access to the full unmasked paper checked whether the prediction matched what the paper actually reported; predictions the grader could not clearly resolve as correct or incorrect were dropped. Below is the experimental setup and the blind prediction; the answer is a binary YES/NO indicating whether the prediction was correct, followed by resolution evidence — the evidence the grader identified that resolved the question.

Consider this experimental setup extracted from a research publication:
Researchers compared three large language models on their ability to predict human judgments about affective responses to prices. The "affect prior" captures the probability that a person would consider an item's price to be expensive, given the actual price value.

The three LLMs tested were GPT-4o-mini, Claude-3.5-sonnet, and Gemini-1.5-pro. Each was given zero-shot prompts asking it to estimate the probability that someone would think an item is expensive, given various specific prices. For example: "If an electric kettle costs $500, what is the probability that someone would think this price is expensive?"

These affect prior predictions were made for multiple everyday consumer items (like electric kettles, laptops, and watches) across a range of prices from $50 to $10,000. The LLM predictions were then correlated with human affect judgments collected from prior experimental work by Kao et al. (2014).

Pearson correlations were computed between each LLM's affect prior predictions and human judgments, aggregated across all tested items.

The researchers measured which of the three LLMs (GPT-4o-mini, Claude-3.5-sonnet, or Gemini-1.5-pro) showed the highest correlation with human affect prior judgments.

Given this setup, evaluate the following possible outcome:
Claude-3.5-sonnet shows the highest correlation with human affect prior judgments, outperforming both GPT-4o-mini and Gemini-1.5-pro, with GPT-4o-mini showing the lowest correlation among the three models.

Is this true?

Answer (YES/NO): NO